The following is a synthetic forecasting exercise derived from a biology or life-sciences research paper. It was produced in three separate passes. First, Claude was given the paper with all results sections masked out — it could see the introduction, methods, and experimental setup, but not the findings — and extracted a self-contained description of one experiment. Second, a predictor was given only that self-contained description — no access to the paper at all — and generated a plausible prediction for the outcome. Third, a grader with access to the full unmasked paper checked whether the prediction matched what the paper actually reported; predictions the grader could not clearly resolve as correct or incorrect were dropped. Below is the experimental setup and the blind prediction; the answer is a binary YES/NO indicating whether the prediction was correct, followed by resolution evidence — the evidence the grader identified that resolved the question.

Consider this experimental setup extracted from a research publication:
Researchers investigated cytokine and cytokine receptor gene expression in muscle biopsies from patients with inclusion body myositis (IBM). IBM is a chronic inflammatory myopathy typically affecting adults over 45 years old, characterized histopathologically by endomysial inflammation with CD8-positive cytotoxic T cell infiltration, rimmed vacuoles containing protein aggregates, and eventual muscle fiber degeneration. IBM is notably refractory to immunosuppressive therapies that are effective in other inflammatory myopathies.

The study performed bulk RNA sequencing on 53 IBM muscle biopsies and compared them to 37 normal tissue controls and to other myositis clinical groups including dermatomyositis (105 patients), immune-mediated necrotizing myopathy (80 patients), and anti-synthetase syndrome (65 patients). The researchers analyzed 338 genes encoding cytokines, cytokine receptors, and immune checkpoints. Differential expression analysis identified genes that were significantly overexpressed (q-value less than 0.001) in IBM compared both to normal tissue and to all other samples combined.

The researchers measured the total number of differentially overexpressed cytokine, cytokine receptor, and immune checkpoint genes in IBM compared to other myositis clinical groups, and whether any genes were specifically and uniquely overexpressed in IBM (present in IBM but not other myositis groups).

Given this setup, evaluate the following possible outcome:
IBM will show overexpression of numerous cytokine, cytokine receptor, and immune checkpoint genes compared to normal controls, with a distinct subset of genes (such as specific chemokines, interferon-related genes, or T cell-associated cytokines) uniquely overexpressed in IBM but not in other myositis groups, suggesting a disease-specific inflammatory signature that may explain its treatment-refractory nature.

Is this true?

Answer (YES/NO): YES